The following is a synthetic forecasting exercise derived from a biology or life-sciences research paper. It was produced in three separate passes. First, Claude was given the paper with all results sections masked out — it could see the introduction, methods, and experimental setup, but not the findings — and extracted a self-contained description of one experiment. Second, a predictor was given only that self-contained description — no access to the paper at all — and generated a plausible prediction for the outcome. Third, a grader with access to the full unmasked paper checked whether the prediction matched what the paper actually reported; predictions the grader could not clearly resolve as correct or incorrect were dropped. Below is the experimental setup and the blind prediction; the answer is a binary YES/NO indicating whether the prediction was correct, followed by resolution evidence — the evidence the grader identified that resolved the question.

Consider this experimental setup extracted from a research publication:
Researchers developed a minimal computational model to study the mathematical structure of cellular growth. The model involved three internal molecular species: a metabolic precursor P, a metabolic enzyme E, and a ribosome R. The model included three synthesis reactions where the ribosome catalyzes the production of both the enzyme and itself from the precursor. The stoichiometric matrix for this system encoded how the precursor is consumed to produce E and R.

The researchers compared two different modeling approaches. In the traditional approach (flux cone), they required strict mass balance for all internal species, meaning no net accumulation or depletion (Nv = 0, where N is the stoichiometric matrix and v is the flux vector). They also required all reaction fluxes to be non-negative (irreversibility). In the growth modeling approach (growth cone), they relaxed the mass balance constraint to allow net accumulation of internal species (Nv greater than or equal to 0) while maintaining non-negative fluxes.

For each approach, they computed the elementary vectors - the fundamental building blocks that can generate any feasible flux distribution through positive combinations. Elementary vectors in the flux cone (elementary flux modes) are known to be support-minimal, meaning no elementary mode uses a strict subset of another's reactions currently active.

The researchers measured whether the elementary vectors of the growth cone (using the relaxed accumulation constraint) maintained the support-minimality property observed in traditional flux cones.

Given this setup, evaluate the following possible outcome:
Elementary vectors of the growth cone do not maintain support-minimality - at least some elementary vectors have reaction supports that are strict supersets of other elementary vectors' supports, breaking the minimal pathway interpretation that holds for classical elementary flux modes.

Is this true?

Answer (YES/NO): YES